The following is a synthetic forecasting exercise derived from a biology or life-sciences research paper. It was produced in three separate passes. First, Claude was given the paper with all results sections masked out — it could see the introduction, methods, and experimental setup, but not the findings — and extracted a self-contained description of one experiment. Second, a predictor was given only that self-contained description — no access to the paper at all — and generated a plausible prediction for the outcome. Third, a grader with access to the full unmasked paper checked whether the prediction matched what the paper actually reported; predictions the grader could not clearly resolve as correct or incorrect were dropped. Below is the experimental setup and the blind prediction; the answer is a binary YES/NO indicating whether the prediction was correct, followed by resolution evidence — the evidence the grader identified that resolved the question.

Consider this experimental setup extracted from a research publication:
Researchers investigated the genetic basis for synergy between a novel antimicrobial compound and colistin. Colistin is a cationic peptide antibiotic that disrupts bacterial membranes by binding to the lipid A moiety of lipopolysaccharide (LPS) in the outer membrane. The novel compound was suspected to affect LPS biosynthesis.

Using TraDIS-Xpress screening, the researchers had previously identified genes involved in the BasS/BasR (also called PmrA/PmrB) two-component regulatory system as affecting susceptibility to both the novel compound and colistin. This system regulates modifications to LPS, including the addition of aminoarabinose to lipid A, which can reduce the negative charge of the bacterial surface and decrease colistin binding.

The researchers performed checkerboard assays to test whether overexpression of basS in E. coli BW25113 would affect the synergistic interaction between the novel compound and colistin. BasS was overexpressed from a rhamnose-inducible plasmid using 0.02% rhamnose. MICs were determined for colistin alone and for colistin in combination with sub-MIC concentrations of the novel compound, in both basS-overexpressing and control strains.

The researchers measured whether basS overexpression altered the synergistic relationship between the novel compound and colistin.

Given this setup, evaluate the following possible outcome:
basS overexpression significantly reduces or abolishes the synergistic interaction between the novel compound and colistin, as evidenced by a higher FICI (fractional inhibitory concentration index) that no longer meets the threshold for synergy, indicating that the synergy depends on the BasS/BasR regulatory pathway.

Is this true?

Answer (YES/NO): YES